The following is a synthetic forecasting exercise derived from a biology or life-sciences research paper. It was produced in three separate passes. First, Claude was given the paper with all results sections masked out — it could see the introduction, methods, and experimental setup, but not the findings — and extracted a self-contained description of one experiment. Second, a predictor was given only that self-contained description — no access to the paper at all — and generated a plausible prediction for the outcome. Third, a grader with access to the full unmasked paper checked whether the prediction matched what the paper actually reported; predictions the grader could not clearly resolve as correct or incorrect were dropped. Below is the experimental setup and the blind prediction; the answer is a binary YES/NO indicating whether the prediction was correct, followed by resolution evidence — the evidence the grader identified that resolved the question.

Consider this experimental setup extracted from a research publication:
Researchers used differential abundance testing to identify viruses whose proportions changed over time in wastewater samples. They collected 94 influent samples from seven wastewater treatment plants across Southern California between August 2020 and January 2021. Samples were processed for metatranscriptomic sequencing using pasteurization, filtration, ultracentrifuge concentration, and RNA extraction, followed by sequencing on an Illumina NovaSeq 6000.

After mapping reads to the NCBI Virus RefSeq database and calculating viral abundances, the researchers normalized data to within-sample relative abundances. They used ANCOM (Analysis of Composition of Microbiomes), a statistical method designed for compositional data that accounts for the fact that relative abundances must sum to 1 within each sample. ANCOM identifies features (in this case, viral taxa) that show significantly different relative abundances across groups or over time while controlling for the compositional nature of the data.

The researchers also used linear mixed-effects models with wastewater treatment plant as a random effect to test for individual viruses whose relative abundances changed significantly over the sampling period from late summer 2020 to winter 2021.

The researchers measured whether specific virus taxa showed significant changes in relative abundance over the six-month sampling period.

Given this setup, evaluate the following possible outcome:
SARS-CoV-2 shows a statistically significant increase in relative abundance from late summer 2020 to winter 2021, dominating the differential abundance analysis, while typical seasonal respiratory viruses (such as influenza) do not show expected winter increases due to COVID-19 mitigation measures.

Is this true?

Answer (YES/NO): NO